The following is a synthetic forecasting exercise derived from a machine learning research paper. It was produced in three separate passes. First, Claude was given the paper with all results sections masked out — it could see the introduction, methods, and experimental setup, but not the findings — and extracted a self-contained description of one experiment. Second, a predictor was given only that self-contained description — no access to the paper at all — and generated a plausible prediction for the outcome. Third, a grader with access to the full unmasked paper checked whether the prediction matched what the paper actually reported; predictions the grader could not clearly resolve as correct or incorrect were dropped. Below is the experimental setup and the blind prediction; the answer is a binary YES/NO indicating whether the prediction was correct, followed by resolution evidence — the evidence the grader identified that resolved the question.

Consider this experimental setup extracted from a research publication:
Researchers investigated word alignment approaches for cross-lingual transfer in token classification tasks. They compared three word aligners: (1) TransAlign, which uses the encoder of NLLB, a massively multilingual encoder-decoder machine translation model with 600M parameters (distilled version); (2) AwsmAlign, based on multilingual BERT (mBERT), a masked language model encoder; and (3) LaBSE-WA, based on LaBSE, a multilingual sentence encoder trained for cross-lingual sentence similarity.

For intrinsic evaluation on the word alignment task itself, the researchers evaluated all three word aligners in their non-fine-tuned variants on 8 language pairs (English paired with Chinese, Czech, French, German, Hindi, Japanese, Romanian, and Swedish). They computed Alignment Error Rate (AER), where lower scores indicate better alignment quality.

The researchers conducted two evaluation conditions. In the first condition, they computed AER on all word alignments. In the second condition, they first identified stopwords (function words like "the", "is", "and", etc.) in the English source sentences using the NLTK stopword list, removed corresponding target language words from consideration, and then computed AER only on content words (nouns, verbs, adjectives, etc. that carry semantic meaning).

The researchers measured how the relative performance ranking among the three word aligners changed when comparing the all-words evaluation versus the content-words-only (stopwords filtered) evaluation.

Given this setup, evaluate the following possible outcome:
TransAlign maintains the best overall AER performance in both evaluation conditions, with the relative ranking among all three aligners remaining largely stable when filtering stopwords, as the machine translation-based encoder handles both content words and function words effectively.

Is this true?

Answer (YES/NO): NO